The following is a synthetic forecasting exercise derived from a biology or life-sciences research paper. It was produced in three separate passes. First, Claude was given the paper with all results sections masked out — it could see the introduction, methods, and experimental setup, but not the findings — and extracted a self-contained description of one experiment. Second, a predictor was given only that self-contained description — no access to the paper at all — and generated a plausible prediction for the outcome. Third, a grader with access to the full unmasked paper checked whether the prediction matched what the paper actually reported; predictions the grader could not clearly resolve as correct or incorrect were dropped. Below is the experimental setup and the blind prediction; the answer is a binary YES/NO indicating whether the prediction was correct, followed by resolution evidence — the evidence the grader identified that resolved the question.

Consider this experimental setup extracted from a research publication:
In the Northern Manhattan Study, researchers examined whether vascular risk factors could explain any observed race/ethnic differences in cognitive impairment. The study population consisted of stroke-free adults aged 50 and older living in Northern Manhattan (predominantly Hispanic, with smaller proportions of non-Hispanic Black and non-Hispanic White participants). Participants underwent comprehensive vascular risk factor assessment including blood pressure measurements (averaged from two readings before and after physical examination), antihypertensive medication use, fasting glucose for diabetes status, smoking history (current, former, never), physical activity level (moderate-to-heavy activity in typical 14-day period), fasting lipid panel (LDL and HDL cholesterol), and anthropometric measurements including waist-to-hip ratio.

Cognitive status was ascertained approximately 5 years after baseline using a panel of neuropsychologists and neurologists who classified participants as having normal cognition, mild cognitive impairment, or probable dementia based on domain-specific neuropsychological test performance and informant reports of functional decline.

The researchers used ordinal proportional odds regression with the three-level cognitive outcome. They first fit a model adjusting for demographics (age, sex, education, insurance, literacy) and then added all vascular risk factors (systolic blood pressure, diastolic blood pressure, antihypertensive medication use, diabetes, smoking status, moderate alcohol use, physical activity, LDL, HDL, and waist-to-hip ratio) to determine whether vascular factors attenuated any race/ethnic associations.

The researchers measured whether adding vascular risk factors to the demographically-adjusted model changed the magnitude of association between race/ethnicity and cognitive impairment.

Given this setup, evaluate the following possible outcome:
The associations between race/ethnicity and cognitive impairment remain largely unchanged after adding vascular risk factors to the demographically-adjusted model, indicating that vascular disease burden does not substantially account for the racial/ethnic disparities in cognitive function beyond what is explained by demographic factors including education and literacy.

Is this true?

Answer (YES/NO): YES